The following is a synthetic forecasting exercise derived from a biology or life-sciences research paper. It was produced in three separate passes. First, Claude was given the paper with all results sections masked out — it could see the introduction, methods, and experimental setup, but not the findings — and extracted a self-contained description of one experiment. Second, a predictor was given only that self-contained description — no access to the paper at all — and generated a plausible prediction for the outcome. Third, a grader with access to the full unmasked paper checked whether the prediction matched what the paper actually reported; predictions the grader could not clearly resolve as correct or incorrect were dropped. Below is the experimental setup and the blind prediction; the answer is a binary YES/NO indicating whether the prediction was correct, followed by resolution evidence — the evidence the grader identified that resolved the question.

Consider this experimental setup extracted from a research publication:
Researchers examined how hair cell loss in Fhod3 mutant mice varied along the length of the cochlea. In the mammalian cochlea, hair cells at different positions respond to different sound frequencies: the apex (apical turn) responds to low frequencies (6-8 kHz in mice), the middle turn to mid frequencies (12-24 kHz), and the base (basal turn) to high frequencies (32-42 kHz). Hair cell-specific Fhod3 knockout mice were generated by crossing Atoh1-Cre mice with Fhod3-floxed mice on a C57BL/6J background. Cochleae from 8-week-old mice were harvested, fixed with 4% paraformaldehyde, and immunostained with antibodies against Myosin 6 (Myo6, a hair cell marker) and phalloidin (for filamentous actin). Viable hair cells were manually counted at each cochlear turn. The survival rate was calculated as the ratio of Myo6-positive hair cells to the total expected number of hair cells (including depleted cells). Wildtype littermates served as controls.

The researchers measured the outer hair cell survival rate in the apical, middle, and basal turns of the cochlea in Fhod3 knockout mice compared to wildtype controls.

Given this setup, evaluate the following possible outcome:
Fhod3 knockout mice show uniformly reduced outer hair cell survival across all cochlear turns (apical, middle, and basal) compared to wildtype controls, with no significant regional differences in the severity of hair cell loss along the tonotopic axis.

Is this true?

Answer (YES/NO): NO